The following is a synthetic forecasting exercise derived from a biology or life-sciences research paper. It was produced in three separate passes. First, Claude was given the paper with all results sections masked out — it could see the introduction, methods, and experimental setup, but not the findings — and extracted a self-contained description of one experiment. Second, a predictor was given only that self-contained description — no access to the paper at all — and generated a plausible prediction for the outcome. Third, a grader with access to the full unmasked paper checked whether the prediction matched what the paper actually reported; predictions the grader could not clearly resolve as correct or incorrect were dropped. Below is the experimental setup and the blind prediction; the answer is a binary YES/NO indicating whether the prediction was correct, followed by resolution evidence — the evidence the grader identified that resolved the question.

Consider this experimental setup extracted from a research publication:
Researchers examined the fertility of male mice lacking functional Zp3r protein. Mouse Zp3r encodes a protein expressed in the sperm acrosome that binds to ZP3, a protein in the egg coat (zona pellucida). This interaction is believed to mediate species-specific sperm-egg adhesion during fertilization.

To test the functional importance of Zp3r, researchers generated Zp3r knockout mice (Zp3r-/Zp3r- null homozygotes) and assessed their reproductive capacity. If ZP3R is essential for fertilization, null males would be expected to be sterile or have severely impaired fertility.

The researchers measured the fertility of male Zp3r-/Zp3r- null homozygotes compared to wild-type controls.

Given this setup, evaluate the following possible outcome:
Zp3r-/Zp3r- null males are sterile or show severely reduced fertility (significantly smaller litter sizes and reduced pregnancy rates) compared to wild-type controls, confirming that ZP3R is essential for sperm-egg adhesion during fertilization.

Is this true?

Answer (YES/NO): NO